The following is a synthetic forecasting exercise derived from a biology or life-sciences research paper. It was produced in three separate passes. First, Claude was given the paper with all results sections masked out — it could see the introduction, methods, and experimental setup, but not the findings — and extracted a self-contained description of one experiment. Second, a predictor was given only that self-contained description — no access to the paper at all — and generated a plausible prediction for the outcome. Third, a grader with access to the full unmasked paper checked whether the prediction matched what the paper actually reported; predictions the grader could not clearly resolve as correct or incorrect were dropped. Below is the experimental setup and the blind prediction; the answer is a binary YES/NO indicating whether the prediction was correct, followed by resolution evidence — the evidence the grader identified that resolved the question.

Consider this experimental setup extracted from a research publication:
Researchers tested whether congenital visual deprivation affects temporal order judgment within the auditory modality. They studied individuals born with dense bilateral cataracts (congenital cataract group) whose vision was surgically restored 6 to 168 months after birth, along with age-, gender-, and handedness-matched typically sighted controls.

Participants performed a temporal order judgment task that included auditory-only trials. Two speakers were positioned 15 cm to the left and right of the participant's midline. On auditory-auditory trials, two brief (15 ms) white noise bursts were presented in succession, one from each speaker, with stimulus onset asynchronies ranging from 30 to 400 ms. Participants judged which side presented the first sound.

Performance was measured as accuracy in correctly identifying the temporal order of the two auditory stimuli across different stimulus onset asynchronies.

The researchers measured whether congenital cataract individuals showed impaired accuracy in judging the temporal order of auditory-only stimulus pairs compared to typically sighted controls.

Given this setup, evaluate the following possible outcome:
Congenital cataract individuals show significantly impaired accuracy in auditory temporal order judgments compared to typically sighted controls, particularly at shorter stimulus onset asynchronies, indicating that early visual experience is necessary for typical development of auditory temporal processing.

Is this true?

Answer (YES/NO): NO